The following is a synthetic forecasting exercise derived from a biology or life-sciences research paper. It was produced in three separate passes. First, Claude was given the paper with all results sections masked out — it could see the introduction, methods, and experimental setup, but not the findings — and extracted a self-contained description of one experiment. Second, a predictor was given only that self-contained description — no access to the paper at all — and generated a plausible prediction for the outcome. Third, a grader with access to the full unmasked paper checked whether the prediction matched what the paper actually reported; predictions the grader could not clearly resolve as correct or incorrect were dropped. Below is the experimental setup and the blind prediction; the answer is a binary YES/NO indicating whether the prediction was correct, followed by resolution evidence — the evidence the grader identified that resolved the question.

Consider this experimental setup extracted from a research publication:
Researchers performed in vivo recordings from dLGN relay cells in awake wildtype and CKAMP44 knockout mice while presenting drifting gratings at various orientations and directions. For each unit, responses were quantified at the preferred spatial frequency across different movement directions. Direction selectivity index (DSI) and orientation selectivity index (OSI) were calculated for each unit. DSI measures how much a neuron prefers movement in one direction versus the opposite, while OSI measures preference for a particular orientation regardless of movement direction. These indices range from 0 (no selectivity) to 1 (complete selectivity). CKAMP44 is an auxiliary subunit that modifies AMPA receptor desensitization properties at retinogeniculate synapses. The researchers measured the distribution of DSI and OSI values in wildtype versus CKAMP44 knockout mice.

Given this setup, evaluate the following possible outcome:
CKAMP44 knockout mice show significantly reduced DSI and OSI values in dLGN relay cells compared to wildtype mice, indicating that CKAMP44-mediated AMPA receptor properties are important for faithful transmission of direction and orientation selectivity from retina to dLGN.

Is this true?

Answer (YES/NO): NO